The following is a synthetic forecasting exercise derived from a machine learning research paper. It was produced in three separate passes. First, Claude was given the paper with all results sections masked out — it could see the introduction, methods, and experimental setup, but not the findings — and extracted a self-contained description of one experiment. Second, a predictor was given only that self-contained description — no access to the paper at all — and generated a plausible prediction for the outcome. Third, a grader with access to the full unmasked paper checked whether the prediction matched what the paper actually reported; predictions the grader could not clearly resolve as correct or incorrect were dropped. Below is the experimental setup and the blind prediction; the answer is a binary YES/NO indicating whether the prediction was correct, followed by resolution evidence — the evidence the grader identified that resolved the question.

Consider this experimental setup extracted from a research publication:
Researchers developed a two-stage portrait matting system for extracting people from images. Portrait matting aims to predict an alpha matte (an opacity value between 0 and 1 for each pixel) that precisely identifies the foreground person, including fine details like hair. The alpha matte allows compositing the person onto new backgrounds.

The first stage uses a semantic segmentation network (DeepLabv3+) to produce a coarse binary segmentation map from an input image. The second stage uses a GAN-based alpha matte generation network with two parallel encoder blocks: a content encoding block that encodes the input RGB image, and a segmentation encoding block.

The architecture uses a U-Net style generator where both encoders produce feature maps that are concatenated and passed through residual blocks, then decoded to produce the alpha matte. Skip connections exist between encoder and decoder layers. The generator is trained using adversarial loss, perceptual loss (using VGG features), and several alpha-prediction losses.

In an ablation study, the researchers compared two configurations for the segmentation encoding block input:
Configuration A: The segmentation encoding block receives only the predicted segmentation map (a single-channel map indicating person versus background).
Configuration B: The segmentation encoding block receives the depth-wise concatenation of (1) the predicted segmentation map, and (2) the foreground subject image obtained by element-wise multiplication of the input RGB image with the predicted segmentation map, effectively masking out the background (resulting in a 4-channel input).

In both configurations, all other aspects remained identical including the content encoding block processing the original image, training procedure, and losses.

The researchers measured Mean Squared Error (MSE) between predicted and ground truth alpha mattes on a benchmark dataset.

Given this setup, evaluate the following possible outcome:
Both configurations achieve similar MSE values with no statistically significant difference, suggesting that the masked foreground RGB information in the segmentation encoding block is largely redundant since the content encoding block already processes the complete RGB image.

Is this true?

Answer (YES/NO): NO